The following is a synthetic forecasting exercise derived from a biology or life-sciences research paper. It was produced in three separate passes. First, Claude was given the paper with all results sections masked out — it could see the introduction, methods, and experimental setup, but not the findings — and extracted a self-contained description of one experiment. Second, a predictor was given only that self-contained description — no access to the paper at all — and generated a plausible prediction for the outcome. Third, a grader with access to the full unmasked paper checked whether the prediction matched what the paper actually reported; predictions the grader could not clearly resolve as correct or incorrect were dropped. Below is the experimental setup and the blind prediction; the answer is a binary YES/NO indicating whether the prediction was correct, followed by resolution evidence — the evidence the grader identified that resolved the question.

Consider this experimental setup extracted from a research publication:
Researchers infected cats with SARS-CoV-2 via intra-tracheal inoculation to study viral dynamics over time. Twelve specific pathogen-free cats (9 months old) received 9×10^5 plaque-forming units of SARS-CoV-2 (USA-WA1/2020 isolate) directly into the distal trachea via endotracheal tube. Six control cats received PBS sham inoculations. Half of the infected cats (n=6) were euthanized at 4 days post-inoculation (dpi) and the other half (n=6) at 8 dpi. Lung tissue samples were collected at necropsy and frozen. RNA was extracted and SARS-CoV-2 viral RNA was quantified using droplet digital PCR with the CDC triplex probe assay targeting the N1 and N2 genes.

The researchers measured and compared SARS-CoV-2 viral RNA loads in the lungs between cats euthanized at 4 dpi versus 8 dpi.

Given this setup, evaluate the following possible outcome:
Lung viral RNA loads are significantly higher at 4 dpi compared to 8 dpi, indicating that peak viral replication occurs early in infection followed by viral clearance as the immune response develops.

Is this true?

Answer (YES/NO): YES